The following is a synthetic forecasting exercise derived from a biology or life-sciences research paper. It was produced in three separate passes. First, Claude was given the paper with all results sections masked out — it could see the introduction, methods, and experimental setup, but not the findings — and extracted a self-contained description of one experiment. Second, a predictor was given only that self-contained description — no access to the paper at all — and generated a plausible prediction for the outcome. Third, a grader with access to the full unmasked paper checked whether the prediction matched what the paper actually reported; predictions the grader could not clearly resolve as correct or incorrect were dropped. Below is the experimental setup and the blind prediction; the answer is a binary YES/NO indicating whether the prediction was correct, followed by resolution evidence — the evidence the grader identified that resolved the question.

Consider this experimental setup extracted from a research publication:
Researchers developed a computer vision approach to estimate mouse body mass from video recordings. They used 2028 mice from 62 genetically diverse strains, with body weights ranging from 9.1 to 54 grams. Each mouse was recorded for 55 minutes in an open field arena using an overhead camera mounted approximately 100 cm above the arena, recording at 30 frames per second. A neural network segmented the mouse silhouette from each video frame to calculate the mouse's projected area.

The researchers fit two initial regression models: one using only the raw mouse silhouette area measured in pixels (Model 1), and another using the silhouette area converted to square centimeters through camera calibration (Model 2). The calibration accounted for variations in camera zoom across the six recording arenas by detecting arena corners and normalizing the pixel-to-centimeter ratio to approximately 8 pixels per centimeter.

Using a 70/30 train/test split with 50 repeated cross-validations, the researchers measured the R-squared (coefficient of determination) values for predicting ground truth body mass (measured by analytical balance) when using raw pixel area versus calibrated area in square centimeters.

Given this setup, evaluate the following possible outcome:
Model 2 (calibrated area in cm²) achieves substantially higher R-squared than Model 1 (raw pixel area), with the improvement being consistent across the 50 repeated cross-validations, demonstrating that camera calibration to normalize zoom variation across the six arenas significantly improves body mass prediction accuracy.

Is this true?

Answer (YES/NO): NO